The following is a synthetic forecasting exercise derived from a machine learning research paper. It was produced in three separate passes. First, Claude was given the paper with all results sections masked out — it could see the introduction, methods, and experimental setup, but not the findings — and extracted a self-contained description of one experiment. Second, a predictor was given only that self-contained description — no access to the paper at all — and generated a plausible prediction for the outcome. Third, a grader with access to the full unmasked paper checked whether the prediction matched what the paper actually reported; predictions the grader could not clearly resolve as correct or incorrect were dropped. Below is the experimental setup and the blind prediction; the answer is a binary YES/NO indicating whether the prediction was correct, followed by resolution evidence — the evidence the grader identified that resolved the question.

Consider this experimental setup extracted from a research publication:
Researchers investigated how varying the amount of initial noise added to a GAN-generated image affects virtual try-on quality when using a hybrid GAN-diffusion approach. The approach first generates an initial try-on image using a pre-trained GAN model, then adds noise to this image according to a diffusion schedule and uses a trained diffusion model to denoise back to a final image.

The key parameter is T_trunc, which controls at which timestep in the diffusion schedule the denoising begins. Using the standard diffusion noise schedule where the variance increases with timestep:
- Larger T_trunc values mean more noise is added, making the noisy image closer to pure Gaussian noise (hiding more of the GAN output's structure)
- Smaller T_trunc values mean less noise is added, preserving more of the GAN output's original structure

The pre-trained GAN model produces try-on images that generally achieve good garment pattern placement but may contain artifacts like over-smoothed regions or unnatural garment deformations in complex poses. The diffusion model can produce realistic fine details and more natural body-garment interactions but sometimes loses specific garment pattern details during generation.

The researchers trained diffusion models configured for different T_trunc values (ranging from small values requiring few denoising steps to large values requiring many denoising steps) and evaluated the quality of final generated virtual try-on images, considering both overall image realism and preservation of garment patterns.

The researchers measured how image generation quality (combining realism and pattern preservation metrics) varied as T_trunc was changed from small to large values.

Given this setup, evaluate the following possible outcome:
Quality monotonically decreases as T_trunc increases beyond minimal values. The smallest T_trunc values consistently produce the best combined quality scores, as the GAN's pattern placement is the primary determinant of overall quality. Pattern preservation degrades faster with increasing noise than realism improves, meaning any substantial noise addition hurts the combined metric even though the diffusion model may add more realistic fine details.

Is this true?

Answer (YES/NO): NO